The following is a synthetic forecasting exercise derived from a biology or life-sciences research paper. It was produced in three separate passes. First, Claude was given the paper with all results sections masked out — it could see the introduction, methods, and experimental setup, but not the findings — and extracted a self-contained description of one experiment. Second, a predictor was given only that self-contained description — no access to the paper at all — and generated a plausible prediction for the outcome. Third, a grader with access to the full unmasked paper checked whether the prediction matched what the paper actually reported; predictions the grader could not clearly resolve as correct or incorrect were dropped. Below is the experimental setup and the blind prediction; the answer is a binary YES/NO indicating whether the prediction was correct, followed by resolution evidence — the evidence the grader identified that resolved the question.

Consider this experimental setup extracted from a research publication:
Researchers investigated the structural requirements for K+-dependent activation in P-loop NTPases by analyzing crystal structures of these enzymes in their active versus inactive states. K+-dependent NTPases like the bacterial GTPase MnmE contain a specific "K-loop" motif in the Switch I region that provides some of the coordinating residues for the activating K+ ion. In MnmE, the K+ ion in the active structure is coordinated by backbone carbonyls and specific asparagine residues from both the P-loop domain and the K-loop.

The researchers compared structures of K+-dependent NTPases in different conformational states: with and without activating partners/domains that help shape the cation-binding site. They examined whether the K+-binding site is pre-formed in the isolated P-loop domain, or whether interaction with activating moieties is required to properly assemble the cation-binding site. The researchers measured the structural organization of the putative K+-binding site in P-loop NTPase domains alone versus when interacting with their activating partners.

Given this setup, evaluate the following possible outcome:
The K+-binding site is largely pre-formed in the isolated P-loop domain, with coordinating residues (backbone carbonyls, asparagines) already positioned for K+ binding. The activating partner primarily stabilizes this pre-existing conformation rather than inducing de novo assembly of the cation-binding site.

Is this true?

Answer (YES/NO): NO